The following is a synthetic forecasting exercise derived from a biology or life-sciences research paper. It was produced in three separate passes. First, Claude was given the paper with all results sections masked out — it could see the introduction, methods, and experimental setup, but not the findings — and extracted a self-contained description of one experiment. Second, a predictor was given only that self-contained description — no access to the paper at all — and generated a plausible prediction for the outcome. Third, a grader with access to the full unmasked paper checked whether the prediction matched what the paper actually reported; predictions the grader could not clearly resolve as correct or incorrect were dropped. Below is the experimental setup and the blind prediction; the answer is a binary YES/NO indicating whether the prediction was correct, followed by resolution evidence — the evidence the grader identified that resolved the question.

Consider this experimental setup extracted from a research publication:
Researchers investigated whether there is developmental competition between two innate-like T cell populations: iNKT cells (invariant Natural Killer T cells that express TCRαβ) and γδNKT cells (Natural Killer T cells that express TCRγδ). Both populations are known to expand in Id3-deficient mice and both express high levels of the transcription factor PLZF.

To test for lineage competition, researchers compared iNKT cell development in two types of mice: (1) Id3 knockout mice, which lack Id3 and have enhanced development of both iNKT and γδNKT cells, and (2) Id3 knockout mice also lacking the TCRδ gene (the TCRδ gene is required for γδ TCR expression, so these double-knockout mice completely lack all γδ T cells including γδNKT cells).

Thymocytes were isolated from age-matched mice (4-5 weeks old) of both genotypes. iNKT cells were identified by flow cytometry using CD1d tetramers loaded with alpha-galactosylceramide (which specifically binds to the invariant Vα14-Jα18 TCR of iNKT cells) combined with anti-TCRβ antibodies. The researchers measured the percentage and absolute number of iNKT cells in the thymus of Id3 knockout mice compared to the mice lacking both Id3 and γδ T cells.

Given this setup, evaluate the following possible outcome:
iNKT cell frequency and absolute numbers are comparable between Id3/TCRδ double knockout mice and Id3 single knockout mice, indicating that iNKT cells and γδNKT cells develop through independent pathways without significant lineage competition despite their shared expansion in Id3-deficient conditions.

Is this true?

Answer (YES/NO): NO